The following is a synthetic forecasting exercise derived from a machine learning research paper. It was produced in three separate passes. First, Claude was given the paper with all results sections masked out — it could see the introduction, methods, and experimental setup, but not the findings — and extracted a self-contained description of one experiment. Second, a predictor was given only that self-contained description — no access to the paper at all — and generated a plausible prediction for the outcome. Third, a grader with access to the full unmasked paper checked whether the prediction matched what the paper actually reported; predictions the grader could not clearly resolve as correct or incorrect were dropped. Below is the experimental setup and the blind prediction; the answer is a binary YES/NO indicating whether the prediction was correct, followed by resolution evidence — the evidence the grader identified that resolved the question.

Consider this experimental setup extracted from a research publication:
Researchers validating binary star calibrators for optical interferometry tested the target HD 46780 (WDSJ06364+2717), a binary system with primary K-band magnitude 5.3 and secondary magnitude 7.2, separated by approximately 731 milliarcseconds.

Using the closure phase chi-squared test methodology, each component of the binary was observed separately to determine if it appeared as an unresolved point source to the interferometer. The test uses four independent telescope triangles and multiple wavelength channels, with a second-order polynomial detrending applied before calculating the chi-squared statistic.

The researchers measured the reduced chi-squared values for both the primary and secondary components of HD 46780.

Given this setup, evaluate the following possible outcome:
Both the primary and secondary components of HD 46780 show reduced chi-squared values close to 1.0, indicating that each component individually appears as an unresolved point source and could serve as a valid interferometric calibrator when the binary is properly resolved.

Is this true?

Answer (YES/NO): NO